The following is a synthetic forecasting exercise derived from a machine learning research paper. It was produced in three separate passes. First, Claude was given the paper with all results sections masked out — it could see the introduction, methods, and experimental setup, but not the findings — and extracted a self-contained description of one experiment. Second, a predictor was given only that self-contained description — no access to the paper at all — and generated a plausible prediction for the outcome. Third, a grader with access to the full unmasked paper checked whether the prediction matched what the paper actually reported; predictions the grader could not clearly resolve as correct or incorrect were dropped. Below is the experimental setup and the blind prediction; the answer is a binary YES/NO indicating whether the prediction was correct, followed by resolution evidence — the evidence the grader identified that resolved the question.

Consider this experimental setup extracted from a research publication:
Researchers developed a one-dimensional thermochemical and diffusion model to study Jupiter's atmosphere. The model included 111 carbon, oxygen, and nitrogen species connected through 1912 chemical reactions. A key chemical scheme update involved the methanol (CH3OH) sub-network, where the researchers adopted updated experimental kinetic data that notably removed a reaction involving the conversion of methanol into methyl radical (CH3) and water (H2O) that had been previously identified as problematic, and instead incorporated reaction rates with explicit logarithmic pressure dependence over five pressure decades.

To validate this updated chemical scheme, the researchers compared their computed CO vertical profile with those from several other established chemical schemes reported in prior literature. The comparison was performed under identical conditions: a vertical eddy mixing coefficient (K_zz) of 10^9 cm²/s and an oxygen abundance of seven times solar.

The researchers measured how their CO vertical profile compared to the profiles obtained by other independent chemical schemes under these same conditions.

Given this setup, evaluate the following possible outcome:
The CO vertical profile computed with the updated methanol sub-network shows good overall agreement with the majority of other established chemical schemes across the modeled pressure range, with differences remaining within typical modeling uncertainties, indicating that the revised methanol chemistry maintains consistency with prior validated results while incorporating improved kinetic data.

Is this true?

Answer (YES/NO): YES